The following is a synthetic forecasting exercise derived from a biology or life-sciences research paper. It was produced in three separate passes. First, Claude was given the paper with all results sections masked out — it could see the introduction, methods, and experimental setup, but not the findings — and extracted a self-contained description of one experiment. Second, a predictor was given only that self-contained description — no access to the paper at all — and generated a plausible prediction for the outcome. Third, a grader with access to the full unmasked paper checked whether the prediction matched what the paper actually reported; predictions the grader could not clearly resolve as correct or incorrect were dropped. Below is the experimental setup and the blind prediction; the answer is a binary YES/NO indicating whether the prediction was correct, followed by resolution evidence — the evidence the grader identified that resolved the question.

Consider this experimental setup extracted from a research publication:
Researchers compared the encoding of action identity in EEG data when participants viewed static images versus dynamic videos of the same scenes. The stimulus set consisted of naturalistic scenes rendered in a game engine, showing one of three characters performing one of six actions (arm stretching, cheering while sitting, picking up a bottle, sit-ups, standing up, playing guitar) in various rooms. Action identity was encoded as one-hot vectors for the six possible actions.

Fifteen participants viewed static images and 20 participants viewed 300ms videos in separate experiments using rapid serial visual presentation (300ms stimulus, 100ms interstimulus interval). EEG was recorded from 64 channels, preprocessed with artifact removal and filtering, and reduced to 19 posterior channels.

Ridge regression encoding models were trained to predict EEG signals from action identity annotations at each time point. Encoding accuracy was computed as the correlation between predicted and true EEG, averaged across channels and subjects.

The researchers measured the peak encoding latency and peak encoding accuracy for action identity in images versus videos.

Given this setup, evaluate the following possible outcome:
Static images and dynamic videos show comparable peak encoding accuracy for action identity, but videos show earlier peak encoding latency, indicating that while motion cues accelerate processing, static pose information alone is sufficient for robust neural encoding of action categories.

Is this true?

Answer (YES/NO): YES